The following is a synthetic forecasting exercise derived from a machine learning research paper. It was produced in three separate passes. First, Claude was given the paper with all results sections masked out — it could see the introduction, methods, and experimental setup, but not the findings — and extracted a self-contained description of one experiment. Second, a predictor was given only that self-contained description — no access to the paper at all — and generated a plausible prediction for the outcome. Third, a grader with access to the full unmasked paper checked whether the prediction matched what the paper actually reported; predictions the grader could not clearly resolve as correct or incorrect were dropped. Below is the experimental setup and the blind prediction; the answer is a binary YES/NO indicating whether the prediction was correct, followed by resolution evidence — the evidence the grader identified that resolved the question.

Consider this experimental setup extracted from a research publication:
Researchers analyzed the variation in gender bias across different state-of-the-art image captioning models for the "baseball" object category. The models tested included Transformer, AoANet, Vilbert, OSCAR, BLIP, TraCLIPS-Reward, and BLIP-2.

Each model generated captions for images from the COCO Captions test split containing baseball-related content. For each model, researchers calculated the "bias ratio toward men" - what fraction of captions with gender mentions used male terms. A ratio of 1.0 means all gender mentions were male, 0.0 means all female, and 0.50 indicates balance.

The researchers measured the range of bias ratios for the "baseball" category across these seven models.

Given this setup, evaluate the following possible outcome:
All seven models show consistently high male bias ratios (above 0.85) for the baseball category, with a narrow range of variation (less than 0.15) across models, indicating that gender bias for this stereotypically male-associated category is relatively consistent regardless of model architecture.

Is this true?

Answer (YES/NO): NO